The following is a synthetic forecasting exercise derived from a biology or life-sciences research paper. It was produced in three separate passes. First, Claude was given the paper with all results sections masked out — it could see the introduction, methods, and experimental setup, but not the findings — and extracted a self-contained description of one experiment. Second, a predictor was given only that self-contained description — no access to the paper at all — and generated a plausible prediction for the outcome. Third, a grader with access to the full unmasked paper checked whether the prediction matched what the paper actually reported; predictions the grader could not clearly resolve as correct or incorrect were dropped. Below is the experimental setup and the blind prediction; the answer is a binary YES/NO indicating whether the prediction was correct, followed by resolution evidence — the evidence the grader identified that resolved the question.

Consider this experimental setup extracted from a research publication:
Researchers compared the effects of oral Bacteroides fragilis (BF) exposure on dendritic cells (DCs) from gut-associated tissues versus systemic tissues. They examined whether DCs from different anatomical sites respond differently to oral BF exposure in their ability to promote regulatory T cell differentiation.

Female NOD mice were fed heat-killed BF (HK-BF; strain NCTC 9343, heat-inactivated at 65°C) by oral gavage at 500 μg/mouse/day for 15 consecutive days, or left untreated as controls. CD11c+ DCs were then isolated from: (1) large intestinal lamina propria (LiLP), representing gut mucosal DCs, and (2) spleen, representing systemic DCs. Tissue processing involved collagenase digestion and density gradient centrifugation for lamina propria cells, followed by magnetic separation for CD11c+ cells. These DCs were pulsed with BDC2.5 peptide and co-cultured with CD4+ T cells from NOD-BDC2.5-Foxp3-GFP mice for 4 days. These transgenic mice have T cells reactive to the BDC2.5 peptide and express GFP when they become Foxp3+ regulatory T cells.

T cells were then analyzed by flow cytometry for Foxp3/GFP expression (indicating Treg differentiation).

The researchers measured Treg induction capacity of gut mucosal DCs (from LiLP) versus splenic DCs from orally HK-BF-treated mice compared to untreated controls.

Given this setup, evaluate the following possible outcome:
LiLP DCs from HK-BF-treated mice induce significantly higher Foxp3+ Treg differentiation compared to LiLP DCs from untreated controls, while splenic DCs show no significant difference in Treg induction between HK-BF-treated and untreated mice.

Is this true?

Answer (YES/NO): YES